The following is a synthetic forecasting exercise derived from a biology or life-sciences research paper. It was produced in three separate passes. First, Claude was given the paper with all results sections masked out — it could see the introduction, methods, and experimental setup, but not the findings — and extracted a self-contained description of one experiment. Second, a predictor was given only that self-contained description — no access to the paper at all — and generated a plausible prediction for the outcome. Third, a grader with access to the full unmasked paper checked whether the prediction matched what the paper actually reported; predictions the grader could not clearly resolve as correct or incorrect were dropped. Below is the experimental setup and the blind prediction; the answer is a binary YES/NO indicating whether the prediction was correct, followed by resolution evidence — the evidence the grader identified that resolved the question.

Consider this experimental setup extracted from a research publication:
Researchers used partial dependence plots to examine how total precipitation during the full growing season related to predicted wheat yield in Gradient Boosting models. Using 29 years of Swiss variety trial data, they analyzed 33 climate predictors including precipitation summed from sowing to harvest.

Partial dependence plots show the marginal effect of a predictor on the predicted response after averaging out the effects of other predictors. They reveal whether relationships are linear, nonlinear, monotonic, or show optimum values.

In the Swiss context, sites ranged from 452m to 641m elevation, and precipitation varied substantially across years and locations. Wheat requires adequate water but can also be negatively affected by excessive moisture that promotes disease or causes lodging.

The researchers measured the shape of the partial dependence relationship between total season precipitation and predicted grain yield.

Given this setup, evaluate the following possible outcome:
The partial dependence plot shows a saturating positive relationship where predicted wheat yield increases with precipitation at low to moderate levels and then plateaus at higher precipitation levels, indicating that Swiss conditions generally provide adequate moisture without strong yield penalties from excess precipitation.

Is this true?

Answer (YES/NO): NO